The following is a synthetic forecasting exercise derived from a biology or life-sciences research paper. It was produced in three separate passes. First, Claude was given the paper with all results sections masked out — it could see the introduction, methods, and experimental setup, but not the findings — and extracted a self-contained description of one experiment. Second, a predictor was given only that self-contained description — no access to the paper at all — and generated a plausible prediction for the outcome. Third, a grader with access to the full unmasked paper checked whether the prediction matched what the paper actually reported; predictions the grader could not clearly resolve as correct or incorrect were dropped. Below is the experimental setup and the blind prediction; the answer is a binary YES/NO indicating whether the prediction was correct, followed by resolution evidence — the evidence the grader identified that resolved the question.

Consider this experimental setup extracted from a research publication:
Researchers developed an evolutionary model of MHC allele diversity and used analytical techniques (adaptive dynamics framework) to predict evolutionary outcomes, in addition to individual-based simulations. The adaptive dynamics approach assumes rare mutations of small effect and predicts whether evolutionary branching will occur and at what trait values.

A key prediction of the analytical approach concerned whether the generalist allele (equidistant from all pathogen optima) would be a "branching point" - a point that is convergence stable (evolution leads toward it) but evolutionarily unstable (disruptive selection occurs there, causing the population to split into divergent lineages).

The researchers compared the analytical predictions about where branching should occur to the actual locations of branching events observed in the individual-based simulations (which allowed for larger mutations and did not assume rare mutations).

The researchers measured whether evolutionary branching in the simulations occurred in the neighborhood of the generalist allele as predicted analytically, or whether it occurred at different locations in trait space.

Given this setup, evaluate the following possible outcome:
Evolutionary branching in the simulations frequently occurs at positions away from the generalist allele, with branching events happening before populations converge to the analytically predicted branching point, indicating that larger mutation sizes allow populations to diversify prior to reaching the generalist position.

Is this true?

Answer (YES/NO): NO